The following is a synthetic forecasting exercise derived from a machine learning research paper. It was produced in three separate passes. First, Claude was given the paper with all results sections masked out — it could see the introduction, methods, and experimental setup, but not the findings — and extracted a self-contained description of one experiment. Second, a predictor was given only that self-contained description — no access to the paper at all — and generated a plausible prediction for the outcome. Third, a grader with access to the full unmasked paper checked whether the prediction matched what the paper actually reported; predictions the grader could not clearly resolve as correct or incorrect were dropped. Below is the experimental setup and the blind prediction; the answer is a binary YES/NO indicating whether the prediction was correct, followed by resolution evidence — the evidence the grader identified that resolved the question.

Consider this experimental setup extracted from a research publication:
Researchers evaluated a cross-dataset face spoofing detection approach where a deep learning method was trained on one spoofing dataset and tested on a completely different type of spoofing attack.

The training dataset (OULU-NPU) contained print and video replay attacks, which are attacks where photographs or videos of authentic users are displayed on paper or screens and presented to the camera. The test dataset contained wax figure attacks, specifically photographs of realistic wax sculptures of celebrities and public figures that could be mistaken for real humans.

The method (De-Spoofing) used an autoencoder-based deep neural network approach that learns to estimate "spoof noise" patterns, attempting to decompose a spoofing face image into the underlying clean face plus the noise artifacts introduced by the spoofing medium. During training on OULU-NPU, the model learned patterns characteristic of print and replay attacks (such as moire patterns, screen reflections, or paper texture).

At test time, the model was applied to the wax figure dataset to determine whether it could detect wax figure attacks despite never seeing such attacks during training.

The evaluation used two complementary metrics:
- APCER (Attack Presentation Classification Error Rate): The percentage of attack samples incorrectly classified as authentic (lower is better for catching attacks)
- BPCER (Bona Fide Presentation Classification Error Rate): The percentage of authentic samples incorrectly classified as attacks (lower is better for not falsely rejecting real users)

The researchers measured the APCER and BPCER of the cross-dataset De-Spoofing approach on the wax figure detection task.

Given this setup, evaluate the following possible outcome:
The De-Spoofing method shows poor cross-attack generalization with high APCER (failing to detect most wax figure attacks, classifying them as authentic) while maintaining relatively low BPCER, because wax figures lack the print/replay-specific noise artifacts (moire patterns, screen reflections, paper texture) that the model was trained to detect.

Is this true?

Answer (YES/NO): NO